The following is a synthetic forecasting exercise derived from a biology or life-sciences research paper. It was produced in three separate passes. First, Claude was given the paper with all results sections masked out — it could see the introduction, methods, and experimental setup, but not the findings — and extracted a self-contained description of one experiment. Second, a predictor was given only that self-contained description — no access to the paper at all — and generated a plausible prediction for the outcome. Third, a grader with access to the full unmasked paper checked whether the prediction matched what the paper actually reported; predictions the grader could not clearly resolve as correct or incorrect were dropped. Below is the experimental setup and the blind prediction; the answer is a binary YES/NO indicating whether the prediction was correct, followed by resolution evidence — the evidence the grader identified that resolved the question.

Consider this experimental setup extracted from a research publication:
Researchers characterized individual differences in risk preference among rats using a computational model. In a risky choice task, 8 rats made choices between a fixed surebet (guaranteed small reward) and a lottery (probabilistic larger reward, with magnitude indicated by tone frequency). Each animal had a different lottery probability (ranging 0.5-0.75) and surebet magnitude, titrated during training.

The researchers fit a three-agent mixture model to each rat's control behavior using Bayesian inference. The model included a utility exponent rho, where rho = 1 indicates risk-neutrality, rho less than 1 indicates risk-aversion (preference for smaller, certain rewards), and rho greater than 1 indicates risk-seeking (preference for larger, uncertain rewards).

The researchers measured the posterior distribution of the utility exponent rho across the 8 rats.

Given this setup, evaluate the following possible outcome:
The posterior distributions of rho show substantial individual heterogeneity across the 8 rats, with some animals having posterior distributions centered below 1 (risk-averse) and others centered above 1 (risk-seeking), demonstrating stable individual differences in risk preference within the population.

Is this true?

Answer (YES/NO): NO